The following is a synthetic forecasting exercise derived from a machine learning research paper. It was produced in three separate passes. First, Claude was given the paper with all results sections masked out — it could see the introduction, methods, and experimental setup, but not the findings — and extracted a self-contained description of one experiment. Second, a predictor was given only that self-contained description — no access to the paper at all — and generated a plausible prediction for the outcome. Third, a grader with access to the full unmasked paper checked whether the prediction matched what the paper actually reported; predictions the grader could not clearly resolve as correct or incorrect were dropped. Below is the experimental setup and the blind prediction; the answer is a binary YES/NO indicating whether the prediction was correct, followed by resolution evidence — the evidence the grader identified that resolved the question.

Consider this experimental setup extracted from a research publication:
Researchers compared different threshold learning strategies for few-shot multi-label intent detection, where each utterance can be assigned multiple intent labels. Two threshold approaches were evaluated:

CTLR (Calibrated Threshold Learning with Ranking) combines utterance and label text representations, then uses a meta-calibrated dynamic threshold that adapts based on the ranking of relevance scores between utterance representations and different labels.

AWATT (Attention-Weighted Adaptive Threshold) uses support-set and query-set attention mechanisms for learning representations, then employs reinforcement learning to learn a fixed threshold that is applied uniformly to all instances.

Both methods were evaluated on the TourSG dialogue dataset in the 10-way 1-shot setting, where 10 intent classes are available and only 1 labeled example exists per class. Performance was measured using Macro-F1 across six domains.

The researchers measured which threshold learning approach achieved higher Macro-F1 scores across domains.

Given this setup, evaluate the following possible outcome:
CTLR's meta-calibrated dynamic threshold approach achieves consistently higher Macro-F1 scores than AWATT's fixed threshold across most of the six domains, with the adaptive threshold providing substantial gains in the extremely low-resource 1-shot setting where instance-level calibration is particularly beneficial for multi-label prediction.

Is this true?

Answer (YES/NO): NO